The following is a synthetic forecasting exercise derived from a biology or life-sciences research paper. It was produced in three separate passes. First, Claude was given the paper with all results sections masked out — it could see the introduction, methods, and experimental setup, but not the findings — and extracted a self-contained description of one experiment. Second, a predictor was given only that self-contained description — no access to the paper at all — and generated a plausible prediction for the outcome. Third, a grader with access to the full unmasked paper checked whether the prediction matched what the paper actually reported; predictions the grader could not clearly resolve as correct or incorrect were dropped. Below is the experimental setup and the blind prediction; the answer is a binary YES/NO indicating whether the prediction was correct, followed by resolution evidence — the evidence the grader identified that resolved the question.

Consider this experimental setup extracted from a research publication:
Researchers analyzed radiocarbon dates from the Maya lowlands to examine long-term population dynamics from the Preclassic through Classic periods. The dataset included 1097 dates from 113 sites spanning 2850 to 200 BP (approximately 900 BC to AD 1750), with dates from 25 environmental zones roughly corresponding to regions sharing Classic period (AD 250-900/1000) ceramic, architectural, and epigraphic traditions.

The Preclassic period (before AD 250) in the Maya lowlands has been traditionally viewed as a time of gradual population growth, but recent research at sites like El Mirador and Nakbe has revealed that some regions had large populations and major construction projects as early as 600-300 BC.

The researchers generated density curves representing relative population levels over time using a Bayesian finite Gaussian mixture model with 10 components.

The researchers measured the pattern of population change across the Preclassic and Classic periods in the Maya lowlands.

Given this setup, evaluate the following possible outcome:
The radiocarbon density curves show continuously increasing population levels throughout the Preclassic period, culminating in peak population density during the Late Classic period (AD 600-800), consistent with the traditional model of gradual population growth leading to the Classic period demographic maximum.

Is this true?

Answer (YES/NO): NO